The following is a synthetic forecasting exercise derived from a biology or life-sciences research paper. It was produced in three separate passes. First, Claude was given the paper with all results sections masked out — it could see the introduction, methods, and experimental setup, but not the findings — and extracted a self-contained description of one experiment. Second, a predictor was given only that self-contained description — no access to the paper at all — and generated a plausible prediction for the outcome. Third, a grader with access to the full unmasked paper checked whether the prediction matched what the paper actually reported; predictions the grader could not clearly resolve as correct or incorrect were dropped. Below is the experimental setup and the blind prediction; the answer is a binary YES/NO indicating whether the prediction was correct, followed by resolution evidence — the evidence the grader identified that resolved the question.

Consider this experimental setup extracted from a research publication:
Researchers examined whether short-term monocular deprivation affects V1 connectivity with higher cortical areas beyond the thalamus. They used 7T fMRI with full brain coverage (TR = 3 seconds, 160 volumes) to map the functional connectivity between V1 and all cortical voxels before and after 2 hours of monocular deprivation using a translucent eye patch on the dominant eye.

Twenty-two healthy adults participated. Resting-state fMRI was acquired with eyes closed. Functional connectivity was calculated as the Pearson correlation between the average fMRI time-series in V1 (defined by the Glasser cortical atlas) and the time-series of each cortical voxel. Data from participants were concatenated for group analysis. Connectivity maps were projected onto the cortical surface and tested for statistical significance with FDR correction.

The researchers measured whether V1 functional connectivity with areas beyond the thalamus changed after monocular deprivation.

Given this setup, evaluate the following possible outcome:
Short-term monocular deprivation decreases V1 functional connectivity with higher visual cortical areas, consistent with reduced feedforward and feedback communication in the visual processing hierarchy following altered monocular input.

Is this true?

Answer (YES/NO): NO